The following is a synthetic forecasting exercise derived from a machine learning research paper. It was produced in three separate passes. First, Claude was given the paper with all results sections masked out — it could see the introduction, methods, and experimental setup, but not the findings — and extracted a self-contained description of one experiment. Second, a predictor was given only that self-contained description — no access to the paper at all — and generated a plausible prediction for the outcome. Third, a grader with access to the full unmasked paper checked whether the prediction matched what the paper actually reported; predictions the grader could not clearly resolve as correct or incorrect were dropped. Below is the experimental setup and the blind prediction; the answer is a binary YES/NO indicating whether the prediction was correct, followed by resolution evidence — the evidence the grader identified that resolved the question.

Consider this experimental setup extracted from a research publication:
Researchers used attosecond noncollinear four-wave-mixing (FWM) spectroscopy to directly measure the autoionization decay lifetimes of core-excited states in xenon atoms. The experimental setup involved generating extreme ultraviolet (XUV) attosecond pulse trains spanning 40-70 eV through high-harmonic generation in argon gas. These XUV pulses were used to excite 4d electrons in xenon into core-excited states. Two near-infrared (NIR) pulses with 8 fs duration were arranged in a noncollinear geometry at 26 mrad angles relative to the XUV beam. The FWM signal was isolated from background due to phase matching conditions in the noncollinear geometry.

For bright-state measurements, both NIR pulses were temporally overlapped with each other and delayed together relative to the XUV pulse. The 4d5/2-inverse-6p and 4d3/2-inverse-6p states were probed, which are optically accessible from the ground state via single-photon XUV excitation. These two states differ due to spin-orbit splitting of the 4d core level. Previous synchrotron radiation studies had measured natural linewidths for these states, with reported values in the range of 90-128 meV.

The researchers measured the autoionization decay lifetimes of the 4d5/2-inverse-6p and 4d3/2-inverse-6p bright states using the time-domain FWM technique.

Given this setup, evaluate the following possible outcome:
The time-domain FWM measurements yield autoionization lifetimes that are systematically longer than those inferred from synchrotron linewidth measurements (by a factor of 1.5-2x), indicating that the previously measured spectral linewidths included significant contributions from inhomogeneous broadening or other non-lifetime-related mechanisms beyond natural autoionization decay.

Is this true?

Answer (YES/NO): NO